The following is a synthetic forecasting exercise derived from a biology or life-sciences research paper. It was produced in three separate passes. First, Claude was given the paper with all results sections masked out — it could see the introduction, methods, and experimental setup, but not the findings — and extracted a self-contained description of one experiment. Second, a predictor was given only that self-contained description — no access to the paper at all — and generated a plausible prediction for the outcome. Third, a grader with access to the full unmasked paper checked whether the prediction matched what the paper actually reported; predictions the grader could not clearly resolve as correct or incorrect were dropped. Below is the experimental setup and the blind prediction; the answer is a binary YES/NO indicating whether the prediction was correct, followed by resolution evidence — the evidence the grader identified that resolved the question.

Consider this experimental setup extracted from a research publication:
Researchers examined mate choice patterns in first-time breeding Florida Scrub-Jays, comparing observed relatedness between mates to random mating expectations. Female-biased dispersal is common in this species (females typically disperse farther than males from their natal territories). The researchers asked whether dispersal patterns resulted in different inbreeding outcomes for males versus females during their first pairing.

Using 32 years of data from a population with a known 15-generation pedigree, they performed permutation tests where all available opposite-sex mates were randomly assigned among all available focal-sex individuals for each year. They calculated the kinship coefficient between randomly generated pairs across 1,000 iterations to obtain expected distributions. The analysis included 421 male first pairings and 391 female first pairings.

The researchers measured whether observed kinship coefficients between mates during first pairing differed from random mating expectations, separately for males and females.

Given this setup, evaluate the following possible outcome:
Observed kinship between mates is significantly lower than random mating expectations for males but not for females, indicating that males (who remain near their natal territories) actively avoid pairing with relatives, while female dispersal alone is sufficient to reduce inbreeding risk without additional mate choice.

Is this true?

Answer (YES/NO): NO